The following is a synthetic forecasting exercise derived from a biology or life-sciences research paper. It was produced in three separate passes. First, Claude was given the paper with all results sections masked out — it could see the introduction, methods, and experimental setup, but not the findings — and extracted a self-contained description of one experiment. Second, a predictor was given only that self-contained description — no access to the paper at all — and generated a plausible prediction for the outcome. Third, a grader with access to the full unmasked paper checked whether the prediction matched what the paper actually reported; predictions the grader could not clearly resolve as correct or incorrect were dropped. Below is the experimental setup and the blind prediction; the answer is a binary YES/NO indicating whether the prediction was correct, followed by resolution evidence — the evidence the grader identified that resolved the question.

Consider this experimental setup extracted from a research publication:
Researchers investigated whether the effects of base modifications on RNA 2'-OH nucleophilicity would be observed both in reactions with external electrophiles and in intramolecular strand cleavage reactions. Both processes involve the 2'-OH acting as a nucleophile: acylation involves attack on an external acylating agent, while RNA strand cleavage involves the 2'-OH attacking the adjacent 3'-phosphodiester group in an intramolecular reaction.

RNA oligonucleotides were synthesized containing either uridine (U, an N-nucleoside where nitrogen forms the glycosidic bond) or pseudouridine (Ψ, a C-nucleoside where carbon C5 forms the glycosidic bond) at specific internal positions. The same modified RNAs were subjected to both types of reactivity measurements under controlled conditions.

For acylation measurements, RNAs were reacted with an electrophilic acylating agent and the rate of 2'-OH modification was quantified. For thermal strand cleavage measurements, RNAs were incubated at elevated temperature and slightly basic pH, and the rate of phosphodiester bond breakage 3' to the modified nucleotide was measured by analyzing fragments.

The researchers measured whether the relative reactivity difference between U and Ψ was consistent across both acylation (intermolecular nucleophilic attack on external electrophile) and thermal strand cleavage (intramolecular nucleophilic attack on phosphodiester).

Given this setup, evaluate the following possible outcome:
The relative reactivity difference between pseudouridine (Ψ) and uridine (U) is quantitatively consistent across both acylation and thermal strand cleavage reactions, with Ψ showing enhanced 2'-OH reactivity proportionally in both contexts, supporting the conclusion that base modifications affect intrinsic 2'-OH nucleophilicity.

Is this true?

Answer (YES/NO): NO